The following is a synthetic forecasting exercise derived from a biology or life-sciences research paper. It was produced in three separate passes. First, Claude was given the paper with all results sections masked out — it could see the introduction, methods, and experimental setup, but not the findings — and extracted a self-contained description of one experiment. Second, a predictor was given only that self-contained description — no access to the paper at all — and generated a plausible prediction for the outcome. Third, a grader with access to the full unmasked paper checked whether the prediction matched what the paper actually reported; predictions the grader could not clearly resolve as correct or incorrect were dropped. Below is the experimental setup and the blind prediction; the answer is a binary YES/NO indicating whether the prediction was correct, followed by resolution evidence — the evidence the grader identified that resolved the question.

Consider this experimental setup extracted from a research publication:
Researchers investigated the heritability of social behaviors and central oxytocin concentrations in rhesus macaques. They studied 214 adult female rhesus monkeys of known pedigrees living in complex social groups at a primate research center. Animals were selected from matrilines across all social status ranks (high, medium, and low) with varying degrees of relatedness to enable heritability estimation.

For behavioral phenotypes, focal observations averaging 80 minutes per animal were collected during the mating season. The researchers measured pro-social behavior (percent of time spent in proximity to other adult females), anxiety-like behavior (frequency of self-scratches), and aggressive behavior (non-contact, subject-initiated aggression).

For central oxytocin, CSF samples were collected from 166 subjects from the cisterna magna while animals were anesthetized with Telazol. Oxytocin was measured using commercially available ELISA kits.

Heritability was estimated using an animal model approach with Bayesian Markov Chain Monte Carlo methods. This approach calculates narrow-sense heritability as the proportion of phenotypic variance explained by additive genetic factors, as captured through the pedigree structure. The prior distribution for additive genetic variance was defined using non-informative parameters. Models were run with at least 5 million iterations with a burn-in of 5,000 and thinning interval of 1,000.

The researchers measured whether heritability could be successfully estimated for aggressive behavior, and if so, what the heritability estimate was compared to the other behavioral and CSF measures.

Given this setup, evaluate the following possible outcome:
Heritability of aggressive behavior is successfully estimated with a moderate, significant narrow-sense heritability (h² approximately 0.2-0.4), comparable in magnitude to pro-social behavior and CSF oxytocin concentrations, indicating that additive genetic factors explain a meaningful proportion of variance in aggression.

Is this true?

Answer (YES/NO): NO